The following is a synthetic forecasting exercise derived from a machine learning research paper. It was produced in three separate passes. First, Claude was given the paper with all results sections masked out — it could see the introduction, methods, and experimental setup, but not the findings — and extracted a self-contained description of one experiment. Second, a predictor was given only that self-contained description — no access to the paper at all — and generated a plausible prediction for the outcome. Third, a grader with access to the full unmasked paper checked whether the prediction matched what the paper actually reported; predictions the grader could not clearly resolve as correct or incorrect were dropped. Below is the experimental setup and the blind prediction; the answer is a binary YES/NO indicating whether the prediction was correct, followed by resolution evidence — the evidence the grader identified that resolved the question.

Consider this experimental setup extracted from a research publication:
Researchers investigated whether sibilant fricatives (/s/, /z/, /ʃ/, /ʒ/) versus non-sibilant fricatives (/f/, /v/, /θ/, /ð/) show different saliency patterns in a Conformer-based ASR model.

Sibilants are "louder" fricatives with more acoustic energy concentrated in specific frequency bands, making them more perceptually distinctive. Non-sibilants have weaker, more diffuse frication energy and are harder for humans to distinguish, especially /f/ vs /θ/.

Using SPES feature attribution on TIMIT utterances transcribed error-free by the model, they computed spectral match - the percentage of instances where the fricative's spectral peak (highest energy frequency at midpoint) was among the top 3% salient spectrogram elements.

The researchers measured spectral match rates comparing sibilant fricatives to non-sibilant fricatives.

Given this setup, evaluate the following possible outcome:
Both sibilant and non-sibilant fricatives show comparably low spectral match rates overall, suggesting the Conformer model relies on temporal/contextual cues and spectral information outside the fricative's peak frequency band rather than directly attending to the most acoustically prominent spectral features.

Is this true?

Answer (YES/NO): NO